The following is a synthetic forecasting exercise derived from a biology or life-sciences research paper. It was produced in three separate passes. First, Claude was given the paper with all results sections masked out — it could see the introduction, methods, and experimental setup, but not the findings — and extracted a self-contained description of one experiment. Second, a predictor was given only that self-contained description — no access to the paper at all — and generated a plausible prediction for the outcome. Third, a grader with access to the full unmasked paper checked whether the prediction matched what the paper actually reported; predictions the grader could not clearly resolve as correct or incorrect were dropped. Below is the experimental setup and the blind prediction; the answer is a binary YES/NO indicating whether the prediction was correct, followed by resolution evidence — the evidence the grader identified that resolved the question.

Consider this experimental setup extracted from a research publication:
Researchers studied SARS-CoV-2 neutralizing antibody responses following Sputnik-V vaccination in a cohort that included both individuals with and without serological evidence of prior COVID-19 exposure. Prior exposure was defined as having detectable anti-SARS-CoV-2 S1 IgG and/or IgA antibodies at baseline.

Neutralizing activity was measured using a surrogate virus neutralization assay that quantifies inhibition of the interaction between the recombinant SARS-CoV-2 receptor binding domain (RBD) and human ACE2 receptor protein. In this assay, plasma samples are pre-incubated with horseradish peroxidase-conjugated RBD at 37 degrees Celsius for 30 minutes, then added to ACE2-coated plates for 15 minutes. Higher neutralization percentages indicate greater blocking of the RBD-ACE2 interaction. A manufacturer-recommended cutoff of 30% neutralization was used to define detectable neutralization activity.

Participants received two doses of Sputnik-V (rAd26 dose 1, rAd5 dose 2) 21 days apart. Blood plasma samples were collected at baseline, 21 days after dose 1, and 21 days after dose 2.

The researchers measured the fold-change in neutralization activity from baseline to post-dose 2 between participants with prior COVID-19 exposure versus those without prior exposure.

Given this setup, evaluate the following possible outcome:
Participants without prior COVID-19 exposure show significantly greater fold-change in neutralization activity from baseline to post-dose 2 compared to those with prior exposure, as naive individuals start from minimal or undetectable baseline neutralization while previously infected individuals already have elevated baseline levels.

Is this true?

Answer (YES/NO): YES